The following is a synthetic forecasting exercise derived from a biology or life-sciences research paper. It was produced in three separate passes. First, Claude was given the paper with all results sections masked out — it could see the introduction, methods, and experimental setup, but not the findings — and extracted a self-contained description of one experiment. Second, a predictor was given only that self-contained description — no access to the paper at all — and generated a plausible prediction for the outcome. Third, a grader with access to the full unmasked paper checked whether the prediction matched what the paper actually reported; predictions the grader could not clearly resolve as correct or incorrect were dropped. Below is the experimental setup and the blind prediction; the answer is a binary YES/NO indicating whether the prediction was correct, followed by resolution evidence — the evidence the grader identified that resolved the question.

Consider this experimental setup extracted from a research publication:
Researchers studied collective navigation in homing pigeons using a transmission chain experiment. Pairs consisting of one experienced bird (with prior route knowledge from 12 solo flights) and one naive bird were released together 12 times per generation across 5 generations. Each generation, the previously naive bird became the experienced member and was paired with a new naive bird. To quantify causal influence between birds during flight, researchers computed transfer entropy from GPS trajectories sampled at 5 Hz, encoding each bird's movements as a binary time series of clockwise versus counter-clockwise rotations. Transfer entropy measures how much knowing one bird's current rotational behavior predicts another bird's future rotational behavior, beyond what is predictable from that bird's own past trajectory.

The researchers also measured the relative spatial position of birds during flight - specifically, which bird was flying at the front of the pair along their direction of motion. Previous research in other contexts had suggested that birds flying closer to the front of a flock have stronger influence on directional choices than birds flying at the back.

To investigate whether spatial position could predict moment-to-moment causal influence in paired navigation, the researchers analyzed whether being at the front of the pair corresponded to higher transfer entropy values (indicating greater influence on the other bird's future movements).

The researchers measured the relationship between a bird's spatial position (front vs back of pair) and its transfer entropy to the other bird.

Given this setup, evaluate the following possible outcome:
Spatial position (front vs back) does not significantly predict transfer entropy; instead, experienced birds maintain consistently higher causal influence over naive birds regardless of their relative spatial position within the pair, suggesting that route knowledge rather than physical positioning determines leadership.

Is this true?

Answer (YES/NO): NO